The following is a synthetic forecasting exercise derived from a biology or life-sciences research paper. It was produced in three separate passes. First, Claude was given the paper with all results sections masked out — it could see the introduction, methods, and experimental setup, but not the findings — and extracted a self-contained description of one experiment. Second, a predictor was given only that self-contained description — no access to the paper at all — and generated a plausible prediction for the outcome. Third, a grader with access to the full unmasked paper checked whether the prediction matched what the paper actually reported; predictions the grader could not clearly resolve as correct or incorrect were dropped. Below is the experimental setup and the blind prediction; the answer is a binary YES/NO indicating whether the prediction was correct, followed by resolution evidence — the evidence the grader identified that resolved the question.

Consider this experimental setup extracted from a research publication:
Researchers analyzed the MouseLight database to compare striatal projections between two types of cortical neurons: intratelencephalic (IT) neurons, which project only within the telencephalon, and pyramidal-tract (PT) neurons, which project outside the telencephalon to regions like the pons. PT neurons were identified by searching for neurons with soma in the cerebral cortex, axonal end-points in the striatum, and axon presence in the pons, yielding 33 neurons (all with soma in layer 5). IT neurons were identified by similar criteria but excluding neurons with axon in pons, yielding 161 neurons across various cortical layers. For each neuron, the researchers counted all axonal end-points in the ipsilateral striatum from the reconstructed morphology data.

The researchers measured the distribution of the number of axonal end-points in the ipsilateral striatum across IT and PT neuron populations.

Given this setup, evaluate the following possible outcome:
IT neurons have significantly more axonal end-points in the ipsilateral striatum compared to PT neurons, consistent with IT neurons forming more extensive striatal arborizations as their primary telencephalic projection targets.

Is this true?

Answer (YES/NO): NO